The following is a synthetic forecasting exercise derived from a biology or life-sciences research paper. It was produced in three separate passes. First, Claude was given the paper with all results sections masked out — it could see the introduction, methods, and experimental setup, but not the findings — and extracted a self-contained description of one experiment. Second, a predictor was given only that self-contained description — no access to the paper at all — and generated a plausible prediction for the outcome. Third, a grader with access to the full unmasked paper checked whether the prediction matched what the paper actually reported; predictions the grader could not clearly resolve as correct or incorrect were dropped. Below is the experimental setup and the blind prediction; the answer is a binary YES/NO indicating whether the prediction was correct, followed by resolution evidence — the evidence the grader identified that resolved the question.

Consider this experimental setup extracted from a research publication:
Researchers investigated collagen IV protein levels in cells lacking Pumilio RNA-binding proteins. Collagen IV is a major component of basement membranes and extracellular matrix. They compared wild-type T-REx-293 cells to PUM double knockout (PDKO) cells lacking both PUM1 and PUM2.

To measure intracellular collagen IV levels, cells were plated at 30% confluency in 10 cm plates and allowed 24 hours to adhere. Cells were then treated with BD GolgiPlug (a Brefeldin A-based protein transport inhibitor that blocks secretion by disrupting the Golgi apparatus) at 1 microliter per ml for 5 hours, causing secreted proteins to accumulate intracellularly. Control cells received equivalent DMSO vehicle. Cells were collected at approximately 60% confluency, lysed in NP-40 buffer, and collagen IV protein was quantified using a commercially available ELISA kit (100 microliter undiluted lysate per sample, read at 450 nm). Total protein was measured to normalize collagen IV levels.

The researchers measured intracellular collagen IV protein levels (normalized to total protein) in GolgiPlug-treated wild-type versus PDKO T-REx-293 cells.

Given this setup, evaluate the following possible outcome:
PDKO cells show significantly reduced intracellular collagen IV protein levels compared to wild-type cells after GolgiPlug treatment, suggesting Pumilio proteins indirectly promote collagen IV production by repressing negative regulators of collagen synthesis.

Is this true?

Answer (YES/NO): NO